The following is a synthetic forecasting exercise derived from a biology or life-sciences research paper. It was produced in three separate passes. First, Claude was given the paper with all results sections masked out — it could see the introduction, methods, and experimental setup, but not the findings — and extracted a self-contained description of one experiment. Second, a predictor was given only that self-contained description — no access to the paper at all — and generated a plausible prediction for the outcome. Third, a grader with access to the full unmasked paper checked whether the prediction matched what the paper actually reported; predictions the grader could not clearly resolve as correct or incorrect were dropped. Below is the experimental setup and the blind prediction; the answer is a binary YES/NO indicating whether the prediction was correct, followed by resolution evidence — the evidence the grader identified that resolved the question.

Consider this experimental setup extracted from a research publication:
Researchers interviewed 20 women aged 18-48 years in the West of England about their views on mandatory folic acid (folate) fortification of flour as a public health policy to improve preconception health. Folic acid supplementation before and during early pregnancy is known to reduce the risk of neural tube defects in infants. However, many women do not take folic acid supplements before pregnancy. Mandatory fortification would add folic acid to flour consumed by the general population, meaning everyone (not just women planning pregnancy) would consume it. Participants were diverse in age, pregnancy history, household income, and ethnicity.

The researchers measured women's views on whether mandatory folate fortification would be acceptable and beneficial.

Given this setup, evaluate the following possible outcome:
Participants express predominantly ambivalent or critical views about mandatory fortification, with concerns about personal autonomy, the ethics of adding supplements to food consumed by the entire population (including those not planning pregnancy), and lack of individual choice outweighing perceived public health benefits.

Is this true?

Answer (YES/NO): NO